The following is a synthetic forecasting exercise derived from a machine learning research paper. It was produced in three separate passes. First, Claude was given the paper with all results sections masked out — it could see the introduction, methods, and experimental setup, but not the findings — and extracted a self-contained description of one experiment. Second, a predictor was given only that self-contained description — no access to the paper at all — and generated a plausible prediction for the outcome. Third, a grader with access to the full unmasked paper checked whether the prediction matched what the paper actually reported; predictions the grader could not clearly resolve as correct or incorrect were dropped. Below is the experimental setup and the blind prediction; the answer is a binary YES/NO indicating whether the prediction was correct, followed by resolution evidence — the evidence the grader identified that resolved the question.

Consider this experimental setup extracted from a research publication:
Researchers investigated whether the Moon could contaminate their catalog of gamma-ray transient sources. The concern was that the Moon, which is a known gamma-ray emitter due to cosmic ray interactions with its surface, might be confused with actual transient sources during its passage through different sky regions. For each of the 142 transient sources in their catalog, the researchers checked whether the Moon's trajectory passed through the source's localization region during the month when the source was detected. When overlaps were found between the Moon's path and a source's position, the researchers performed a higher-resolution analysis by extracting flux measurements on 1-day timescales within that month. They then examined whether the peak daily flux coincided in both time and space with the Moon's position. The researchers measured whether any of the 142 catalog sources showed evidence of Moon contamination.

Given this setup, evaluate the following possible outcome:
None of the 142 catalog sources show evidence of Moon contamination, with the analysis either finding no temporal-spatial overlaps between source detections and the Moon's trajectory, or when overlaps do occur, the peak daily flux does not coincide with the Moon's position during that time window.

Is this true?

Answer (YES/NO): YES